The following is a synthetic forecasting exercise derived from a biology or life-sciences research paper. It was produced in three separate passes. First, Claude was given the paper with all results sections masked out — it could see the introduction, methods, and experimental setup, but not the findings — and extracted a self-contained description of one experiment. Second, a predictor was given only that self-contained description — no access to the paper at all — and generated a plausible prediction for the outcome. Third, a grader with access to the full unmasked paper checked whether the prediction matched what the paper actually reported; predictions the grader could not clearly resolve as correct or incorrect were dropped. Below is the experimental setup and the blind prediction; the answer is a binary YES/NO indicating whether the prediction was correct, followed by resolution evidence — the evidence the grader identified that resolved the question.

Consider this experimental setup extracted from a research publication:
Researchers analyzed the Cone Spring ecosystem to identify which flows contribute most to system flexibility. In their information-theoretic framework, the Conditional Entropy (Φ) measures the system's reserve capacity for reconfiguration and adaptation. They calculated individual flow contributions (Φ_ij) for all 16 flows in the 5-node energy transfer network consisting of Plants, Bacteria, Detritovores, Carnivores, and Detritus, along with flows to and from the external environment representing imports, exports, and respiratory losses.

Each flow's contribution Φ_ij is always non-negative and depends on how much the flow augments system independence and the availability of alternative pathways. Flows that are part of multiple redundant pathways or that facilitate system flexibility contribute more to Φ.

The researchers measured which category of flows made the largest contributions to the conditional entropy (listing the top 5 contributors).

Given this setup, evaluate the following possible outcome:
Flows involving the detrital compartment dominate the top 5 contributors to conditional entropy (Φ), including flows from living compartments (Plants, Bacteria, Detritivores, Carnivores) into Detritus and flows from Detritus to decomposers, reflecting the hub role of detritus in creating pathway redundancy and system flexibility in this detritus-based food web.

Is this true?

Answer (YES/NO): NO